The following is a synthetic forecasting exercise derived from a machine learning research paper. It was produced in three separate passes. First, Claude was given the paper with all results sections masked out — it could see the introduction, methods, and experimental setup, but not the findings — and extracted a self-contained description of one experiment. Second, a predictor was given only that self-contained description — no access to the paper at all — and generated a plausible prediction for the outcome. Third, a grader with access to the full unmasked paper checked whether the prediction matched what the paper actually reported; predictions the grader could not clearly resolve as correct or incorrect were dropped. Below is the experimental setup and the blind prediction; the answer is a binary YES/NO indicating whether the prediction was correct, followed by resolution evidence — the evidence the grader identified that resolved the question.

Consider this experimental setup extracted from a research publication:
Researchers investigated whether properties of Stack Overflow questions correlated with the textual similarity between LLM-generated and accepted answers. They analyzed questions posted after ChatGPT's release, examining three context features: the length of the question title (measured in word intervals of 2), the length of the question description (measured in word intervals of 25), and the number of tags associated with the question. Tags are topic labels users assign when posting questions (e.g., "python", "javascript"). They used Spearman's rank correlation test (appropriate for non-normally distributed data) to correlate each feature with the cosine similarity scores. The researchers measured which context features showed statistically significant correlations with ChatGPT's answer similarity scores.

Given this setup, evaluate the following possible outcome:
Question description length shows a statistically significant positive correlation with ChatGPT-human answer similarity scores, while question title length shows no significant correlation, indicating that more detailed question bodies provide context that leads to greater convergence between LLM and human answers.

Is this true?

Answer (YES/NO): NO